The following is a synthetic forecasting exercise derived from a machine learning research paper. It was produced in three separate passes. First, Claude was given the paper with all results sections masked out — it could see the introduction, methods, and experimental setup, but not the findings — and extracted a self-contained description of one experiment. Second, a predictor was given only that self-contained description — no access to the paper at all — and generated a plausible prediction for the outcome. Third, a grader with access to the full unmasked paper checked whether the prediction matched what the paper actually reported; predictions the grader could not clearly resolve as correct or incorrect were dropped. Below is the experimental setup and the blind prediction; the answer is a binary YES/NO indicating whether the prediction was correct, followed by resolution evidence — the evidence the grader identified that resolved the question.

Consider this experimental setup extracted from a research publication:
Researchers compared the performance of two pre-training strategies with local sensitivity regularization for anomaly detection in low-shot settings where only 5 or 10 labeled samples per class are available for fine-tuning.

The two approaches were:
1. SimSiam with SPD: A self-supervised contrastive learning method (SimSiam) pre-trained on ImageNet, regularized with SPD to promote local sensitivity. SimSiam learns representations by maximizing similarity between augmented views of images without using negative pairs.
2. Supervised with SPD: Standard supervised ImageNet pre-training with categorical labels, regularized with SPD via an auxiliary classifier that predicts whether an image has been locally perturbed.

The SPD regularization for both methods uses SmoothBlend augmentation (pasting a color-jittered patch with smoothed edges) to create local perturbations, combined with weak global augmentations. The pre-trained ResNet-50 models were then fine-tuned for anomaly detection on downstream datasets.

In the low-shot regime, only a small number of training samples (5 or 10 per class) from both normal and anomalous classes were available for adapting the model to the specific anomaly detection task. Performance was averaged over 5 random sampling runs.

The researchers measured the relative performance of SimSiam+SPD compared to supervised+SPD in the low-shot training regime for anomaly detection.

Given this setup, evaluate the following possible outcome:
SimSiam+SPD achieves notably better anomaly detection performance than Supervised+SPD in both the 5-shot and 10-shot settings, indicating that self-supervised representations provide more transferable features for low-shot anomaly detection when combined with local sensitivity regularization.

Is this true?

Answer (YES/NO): NO